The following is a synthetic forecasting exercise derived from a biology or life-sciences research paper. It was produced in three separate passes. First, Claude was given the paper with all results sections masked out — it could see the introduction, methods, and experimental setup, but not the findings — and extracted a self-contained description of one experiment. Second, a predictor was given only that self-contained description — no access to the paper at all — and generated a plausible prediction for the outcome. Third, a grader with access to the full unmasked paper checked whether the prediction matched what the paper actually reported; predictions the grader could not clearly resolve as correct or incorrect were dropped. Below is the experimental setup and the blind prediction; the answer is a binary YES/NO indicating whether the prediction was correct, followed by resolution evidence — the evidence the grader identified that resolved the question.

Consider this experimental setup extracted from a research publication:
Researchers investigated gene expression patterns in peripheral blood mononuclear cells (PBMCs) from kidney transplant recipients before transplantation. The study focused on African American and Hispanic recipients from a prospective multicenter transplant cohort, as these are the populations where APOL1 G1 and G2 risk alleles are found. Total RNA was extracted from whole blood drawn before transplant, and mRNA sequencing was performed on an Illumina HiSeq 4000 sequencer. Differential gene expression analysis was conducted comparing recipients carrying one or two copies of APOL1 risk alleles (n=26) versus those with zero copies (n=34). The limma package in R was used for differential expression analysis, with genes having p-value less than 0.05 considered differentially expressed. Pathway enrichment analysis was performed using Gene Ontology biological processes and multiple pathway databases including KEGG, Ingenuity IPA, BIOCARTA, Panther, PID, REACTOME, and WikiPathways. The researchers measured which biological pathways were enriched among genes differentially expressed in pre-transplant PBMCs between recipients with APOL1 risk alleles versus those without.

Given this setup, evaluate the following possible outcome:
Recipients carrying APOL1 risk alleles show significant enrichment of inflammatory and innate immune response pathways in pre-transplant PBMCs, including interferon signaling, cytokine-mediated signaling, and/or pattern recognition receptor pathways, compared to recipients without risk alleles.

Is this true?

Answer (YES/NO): YES